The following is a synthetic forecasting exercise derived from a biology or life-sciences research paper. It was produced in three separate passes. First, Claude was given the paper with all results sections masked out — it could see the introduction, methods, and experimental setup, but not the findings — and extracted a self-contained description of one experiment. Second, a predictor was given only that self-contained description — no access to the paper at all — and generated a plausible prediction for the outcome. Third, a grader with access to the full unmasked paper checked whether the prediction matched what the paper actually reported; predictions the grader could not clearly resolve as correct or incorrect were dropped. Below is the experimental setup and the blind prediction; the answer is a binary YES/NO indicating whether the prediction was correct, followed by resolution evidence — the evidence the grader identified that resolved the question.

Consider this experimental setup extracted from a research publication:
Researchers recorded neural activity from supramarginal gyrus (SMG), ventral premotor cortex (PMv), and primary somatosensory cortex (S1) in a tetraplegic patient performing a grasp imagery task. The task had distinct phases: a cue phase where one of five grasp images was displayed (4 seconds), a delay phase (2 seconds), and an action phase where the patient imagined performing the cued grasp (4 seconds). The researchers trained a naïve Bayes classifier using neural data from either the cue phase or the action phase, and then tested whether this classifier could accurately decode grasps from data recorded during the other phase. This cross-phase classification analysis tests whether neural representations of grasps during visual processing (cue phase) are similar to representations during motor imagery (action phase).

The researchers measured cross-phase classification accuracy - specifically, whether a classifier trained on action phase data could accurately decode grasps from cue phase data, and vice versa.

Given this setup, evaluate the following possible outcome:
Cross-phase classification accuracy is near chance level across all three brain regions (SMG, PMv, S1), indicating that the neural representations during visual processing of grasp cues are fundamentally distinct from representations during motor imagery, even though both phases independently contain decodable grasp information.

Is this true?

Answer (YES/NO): NO